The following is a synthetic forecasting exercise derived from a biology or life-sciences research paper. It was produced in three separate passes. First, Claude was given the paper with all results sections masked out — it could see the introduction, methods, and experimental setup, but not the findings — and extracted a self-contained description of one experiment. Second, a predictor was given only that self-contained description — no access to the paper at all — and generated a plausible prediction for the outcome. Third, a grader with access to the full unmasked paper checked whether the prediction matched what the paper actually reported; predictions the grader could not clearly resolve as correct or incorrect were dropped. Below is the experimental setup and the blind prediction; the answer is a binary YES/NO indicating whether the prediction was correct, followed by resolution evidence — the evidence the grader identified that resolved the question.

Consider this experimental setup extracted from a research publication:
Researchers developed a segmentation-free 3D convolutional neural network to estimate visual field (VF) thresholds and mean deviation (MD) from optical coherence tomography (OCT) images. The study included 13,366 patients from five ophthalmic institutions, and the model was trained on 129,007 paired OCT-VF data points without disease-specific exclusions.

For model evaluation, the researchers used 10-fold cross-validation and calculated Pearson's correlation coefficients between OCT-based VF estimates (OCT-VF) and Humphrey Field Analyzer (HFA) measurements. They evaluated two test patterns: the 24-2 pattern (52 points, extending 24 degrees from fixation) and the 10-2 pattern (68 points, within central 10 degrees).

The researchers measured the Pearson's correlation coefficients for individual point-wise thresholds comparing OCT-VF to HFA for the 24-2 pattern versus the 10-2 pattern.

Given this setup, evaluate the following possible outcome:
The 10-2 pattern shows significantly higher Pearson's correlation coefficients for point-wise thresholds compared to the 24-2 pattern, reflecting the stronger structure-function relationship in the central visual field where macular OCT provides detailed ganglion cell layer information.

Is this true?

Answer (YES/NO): NO